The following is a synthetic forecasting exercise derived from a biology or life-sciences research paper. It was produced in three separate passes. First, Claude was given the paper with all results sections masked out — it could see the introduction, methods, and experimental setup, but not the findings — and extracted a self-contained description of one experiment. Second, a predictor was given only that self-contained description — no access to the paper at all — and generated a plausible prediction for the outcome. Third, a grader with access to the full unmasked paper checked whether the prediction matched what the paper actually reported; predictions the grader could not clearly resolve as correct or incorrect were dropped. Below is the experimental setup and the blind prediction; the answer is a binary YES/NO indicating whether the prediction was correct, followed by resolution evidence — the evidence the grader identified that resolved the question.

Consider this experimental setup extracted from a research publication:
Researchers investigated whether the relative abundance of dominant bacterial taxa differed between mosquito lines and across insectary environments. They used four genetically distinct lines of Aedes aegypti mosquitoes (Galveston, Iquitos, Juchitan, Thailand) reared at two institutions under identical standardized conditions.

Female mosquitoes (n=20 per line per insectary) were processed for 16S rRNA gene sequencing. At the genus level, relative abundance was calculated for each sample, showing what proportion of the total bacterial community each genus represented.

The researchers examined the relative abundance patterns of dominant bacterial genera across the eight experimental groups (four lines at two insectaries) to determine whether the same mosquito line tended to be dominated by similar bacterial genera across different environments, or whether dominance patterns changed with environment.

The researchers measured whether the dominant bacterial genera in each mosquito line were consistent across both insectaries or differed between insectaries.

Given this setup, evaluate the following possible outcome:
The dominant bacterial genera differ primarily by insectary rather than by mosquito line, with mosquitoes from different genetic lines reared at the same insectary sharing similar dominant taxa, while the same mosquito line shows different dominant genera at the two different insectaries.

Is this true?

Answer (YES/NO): YES